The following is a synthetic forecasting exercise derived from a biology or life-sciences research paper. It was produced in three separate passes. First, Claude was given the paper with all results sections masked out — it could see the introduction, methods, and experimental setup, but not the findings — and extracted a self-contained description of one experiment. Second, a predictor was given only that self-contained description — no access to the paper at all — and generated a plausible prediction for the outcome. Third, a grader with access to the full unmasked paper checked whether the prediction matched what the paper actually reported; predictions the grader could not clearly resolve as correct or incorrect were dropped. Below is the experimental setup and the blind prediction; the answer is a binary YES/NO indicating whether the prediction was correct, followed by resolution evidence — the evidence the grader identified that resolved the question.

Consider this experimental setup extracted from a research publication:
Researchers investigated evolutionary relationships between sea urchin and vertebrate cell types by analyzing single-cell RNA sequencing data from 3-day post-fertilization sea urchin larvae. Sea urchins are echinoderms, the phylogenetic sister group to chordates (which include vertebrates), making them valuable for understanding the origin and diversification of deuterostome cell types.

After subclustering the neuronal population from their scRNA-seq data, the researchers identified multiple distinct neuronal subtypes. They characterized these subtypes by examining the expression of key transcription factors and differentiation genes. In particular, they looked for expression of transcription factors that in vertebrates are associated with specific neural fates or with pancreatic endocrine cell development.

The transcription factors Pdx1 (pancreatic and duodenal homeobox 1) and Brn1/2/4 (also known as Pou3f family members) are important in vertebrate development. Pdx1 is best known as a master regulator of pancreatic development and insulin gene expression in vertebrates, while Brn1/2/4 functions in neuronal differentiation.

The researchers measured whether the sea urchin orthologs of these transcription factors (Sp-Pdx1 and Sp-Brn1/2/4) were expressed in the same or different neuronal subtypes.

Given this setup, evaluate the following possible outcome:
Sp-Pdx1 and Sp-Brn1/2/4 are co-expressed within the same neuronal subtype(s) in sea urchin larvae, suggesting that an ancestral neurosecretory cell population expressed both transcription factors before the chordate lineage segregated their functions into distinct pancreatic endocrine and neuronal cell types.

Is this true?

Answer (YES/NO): YES